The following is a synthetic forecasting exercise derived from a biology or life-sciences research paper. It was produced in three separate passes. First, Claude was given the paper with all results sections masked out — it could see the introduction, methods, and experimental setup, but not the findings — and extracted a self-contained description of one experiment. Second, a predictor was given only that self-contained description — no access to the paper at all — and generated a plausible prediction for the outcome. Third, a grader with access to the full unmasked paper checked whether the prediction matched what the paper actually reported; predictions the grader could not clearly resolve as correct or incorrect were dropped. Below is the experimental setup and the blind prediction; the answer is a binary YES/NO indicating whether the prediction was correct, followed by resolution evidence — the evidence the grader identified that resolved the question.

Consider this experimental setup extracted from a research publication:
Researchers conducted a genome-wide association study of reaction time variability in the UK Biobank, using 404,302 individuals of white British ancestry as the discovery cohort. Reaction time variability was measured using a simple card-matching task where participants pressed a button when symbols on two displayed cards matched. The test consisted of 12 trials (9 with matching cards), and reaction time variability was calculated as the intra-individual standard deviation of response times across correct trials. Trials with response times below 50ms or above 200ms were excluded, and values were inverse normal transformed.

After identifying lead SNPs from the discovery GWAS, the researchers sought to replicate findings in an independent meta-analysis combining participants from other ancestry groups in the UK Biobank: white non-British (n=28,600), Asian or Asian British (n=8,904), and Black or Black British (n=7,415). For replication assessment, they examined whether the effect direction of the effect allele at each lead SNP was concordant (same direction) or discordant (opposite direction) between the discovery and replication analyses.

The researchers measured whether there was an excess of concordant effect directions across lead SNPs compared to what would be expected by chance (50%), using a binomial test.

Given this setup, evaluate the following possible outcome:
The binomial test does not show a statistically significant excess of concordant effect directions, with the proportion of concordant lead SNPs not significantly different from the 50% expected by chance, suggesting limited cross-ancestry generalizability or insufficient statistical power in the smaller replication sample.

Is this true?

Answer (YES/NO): NO